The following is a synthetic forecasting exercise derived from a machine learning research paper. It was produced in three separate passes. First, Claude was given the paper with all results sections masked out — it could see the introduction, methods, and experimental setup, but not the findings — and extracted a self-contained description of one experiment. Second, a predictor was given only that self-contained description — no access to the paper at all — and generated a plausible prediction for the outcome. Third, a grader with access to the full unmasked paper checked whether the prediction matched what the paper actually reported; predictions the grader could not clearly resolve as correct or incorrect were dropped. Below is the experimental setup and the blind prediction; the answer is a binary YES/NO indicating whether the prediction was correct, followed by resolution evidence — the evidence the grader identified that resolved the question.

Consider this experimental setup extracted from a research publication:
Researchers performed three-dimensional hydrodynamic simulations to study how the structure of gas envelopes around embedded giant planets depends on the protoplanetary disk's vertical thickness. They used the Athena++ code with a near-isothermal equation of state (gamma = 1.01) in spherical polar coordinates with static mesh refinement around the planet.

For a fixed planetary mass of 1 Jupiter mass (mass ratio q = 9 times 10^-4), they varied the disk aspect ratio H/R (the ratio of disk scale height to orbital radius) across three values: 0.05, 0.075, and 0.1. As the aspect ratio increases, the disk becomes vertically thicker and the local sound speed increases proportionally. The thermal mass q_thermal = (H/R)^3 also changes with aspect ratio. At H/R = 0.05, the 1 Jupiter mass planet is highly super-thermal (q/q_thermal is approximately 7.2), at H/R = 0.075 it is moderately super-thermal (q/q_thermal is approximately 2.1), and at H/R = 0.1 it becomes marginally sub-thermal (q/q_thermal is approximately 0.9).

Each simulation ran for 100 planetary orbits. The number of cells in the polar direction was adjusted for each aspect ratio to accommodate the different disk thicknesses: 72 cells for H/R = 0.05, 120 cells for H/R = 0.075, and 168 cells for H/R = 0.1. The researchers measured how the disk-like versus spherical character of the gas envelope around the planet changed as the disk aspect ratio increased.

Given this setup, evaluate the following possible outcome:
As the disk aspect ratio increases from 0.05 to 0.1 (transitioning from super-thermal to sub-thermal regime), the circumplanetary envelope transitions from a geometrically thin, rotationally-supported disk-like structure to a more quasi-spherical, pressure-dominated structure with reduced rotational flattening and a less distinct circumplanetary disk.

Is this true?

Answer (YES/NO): YES